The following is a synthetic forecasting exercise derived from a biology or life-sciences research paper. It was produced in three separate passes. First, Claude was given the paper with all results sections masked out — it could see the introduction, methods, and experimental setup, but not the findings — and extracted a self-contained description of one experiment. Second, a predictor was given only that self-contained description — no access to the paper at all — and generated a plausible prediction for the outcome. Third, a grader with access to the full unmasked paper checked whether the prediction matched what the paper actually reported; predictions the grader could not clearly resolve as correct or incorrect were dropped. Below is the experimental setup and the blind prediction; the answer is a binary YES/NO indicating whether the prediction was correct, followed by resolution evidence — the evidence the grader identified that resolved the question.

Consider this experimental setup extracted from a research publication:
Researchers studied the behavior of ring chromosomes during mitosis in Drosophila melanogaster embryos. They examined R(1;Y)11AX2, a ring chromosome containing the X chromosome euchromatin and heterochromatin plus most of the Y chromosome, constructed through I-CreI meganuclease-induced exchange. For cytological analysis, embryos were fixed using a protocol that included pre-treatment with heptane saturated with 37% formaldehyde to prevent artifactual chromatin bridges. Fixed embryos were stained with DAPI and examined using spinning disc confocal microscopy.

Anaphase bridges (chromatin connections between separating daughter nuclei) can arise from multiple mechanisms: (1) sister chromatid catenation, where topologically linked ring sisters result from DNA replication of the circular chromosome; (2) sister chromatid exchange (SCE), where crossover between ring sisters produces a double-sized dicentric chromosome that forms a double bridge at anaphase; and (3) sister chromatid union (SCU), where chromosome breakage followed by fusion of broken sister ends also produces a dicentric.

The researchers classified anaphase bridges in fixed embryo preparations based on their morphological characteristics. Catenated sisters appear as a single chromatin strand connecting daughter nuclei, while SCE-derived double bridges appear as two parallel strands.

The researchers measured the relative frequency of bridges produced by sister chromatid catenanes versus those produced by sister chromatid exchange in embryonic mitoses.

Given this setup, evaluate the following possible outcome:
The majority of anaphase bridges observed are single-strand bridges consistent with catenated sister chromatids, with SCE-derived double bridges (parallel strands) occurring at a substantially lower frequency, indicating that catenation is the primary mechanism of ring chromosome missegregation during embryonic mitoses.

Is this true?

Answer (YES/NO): YES